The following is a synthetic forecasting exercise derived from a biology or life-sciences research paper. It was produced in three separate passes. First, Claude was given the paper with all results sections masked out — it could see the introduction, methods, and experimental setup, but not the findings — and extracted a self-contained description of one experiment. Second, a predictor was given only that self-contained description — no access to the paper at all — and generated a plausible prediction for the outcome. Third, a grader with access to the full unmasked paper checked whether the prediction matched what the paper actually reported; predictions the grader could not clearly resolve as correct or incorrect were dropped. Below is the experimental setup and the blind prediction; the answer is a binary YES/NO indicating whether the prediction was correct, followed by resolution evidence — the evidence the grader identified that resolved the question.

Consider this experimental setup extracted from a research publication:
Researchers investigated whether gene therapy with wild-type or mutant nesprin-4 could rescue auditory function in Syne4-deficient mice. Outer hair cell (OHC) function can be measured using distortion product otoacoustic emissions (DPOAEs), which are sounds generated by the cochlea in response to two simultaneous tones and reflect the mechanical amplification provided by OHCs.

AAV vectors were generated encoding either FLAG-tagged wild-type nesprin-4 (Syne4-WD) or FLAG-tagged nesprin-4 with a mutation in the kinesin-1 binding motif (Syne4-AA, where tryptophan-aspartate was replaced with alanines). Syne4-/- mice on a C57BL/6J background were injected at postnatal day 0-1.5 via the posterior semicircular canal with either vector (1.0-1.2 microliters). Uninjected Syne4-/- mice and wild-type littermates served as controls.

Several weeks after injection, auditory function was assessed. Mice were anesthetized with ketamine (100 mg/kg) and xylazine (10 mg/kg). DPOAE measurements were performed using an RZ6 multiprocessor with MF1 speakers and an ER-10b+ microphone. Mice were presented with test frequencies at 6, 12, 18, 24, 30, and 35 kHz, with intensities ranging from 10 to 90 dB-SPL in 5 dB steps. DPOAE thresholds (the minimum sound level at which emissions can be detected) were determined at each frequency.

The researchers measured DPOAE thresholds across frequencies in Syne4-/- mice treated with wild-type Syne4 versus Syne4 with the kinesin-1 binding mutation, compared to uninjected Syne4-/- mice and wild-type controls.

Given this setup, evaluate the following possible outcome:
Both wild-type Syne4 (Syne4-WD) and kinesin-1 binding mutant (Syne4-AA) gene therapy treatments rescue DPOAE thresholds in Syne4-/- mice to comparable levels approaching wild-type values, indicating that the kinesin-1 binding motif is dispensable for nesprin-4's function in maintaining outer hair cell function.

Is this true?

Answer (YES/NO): NO